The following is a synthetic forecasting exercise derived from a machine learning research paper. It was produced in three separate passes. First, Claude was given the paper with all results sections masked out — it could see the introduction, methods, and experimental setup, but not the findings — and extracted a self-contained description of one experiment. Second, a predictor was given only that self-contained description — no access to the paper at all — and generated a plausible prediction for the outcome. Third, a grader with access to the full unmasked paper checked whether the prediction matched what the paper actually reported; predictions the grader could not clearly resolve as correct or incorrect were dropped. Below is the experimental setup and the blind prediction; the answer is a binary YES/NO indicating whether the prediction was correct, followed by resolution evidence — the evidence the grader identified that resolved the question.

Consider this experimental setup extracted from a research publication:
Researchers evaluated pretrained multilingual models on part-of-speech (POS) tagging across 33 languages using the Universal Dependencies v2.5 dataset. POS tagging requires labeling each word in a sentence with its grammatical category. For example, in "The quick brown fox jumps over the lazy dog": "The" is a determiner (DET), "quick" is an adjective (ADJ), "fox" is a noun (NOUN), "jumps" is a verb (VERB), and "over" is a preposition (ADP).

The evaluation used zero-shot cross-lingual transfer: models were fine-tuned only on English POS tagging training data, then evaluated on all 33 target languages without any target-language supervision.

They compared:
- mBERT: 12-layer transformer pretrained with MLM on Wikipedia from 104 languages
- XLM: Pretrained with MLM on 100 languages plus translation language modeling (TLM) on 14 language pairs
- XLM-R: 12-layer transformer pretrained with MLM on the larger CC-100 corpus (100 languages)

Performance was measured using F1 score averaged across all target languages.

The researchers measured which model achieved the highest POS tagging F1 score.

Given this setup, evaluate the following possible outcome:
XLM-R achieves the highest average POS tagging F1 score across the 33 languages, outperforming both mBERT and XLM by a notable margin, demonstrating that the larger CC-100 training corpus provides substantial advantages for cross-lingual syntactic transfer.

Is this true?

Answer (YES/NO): YES